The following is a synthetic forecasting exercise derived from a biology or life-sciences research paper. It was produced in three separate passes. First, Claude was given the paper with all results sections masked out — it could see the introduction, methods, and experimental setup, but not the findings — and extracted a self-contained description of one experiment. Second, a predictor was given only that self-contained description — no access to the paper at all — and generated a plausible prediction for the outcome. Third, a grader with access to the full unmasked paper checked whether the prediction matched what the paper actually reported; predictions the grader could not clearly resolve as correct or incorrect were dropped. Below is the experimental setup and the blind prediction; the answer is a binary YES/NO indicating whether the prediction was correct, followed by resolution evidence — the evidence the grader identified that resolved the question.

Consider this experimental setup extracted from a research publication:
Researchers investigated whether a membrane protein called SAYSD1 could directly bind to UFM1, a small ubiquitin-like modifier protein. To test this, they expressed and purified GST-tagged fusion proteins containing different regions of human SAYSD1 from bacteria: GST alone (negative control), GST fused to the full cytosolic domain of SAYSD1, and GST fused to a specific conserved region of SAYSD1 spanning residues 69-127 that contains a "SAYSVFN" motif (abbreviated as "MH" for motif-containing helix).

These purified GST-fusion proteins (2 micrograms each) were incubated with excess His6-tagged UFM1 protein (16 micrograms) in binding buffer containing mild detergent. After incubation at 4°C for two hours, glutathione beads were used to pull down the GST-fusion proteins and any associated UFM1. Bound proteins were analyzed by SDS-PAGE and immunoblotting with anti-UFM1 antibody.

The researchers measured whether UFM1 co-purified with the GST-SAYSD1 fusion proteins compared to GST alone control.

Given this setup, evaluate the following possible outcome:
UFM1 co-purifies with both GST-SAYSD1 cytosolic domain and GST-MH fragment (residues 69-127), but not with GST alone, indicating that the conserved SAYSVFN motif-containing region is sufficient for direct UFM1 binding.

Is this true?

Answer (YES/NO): NO